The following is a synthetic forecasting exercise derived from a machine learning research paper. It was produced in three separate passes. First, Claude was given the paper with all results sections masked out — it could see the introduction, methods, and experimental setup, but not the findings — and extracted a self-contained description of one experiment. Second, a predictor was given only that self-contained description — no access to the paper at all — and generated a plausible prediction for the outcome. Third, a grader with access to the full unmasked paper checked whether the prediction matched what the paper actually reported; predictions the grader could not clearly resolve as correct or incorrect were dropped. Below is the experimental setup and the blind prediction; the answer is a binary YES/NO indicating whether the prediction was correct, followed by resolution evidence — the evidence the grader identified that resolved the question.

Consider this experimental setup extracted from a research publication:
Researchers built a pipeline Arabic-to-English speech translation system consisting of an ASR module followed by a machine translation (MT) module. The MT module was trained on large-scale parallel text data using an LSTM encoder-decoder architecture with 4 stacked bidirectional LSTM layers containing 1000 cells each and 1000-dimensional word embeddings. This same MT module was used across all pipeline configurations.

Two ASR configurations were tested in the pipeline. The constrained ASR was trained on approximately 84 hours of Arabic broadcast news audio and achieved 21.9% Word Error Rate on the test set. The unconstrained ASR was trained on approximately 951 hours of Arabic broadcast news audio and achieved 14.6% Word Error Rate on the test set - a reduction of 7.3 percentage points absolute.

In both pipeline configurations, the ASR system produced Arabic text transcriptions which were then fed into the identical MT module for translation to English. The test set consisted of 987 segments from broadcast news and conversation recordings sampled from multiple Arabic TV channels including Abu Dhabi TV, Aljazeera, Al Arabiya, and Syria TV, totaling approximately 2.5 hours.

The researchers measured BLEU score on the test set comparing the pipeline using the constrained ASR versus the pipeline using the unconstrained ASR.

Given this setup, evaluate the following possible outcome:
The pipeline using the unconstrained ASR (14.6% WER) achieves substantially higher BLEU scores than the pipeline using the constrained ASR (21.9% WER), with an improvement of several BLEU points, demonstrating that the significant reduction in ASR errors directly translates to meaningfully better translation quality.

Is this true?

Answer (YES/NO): YES